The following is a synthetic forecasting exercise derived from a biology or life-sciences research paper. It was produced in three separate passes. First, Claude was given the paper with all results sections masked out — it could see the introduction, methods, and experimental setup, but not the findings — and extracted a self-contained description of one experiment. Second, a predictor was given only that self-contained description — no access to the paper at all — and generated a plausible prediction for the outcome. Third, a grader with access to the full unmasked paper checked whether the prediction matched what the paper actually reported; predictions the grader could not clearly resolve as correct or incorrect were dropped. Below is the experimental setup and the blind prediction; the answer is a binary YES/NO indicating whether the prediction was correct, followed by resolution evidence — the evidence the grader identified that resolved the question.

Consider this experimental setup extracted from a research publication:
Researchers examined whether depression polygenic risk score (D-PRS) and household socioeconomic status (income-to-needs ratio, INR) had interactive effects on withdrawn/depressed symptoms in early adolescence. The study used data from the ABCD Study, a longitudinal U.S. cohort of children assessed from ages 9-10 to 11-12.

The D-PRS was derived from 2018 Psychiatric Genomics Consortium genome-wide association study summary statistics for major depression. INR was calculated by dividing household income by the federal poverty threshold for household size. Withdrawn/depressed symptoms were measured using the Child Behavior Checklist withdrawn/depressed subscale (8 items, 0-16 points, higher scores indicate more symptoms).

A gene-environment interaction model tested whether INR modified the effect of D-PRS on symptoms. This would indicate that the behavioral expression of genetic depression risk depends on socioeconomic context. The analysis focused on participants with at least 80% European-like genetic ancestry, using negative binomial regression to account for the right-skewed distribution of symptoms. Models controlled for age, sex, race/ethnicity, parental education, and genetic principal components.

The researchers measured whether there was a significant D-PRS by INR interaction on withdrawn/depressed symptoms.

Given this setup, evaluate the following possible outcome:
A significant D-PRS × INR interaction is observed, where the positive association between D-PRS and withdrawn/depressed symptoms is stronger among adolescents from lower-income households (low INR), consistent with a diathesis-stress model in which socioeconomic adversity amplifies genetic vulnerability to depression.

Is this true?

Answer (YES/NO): NO